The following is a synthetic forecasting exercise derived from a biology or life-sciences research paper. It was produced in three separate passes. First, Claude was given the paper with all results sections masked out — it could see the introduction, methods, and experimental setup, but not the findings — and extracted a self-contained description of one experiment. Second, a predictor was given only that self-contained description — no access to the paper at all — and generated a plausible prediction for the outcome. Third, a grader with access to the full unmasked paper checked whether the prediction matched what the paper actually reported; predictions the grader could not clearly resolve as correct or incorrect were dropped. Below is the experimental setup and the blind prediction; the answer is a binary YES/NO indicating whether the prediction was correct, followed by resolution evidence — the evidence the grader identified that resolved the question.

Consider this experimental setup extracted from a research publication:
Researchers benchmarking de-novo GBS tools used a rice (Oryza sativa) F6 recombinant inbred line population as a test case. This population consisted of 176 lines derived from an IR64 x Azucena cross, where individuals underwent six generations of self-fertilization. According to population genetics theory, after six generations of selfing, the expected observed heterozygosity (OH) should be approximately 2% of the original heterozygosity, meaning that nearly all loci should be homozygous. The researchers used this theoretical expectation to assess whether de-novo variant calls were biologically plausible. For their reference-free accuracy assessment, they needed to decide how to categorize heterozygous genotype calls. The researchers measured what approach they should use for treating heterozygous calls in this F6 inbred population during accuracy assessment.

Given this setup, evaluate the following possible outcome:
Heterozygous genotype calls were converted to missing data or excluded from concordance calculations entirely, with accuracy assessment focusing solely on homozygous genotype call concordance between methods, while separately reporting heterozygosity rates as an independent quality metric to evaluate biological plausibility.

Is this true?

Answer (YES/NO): NO